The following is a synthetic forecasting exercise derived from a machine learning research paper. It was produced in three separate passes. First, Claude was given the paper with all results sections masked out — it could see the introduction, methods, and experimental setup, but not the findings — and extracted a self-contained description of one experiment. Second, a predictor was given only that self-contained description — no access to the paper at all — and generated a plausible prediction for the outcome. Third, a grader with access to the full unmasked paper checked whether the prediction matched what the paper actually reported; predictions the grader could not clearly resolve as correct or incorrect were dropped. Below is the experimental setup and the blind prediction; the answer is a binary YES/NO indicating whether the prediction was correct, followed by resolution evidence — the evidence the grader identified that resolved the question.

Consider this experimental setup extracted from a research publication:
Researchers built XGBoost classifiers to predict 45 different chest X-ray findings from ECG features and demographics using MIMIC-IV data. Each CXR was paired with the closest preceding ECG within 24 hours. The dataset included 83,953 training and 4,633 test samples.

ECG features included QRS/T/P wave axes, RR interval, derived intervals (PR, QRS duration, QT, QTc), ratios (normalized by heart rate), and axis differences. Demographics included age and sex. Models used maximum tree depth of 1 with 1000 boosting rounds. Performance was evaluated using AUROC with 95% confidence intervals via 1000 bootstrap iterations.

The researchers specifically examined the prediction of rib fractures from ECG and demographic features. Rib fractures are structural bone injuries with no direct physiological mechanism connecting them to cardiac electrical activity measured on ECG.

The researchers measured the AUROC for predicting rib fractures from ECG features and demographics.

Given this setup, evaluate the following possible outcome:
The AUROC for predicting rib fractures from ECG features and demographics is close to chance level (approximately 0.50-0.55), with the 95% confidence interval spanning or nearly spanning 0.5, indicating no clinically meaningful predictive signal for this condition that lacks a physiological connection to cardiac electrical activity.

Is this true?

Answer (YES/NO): NO